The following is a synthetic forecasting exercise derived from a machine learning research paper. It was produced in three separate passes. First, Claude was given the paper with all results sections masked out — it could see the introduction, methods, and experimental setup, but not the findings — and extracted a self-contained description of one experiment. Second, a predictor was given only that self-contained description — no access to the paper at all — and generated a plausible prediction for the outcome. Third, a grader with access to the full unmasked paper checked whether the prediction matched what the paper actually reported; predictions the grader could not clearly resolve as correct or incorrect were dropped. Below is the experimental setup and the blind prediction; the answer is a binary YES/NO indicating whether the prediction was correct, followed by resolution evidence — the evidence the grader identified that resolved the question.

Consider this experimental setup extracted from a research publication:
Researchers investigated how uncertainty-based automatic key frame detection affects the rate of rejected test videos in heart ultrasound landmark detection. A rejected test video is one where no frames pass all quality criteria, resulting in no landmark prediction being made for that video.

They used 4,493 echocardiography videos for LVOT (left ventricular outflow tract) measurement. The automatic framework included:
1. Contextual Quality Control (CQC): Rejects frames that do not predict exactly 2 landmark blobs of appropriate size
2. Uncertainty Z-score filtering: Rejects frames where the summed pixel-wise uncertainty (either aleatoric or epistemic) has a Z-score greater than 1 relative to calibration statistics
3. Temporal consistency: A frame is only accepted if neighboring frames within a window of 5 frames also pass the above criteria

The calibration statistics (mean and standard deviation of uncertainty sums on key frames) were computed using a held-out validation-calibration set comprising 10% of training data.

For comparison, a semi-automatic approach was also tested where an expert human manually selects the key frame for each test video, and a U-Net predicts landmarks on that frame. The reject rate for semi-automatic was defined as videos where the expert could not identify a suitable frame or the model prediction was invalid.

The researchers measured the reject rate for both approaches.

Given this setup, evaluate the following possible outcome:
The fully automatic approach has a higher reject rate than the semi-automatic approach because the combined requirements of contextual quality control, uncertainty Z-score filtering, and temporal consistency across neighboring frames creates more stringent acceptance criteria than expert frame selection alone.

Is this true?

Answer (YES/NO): YES